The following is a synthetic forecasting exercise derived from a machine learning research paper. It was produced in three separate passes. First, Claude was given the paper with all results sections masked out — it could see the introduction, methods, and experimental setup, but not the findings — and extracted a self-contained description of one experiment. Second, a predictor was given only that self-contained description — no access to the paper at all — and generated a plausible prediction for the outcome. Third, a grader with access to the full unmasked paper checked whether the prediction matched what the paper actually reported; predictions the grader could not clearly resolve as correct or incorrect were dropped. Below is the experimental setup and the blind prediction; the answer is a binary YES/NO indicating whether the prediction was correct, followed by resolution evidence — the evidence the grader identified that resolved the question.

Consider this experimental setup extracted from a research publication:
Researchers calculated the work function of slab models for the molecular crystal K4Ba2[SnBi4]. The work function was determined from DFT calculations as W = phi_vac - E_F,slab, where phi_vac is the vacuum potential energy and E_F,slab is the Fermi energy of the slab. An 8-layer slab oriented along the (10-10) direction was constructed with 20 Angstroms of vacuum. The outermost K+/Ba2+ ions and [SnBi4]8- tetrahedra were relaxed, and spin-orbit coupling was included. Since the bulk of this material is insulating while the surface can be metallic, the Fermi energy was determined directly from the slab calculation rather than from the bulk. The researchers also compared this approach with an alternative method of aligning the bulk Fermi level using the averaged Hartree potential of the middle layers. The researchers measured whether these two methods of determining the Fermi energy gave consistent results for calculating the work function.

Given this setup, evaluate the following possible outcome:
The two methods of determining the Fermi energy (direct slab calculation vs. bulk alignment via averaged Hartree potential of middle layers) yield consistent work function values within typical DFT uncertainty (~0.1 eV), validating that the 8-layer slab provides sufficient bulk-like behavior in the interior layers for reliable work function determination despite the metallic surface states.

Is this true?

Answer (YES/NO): YES